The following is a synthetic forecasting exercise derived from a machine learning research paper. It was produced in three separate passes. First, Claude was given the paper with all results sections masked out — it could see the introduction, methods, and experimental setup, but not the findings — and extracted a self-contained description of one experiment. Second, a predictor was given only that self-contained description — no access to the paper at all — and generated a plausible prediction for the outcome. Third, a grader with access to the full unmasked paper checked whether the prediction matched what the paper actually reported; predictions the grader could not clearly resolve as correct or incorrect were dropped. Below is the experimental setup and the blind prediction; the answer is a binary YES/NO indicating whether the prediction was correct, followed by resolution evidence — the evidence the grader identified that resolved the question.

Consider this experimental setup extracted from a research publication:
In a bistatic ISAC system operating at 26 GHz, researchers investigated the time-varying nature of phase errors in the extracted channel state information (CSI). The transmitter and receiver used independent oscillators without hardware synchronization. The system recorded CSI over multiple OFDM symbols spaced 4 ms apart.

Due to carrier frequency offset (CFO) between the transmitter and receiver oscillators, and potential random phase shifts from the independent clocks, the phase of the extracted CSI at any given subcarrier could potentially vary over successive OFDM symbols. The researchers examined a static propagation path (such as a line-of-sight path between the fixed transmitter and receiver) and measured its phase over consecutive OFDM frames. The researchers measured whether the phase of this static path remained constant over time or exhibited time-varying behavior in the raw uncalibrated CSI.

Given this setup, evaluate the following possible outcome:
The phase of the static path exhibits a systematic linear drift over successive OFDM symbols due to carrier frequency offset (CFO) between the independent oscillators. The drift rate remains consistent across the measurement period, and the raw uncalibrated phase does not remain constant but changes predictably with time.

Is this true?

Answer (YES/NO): NO